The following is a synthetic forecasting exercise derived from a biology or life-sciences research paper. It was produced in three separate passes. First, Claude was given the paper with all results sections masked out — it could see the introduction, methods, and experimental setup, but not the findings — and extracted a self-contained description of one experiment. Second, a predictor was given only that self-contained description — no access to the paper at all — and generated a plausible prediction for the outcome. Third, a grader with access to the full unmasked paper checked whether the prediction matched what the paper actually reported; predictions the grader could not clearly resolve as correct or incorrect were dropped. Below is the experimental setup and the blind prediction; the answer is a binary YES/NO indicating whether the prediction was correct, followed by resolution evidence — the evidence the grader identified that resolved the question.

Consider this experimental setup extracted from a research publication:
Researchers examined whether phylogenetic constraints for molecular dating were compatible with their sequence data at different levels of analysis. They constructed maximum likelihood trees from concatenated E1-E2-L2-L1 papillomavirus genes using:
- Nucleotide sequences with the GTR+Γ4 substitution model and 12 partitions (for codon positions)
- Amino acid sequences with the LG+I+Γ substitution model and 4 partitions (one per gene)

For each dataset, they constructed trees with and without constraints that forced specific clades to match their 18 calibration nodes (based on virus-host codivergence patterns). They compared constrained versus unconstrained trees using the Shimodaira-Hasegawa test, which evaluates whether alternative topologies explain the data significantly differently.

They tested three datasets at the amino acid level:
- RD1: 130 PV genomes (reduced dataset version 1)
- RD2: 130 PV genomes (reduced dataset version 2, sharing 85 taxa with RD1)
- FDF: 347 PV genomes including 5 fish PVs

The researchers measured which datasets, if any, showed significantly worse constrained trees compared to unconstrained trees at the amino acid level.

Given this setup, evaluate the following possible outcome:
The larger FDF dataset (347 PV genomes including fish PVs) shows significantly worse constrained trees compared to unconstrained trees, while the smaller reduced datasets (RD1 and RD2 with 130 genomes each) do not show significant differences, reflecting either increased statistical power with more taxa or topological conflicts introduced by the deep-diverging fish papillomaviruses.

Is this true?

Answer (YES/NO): NO